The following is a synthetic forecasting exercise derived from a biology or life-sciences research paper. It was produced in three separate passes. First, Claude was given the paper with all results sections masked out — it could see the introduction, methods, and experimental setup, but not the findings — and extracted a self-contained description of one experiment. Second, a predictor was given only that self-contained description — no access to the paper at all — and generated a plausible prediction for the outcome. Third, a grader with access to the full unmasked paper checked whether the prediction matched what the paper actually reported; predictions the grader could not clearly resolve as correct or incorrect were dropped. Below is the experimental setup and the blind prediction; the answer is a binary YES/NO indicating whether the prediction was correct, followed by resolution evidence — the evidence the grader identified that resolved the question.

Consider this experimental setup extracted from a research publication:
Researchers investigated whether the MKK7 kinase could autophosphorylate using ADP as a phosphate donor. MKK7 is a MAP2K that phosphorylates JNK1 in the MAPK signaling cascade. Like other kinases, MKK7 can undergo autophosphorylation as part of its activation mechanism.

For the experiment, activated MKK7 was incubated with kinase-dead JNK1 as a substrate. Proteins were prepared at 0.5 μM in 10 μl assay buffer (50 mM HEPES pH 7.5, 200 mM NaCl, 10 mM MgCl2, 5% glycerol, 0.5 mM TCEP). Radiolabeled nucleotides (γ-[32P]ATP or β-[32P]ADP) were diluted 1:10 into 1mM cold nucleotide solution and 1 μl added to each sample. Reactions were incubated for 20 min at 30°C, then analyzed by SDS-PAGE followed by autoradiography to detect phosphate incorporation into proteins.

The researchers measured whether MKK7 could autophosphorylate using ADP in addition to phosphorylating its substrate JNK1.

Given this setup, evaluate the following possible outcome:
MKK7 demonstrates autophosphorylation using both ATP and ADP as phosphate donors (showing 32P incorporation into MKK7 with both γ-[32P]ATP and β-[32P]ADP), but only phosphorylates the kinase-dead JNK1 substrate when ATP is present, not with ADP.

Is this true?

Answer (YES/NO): NO